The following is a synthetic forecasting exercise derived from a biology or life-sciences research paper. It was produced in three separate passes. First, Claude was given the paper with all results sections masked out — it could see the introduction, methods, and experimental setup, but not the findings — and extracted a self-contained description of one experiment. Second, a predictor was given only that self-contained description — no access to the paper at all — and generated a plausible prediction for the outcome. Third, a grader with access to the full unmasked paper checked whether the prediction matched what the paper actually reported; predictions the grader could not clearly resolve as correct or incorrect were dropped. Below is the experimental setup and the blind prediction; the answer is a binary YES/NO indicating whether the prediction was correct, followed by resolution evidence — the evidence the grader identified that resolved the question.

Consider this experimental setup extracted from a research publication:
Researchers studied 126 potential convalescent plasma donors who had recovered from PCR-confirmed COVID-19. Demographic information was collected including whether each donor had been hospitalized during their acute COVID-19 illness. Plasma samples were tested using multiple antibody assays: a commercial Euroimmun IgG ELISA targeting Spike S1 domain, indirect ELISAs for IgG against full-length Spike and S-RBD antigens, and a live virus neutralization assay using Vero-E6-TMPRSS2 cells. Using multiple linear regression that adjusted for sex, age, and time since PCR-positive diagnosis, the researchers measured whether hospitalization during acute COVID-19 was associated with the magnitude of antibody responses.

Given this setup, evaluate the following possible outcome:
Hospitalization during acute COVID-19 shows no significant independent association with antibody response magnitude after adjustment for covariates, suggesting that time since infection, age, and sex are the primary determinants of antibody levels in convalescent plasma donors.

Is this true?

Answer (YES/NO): NO